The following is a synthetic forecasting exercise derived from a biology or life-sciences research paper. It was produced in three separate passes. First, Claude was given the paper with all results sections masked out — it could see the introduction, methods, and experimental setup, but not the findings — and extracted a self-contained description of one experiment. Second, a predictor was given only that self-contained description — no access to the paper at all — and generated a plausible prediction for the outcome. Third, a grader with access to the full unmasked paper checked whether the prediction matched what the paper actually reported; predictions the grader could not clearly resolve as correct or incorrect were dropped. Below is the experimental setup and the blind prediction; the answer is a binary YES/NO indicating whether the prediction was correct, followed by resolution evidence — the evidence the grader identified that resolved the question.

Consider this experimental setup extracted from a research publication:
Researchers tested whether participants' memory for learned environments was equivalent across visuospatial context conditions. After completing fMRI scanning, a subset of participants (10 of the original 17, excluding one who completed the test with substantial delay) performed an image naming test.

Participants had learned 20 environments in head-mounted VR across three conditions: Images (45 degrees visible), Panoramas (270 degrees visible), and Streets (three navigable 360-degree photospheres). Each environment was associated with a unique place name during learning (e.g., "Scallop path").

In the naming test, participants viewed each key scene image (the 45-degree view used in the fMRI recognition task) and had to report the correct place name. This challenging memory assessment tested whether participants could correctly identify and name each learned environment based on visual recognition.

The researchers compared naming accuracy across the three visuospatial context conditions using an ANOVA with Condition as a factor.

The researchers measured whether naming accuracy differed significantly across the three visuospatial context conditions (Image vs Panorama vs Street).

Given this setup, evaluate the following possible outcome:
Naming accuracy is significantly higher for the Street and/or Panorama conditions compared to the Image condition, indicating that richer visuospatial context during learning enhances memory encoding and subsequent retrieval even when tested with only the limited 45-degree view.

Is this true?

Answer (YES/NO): NO